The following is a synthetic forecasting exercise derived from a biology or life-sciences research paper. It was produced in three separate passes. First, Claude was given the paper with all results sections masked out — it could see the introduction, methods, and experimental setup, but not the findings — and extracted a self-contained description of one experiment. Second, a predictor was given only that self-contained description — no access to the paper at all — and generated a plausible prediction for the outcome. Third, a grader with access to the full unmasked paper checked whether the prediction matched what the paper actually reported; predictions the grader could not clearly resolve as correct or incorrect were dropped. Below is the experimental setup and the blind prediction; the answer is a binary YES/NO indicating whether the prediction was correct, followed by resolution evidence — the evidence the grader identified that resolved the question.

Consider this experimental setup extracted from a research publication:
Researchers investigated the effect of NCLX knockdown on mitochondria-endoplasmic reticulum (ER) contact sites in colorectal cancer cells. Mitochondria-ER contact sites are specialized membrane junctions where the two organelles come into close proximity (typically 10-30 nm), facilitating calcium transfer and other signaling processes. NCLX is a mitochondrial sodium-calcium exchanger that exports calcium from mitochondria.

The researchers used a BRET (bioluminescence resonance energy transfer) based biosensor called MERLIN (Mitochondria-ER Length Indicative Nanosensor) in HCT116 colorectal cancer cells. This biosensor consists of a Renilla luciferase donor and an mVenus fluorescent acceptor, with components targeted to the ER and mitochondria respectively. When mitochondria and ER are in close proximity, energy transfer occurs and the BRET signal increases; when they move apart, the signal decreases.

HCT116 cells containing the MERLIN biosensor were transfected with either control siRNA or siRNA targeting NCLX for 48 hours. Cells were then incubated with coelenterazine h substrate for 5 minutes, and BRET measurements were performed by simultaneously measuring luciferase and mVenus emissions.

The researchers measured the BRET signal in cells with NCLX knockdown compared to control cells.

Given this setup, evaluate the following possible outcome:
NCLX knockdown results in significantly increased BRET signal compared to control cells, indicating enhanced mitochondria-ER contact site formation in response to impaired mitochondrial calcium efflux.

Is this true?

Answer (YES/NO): NO